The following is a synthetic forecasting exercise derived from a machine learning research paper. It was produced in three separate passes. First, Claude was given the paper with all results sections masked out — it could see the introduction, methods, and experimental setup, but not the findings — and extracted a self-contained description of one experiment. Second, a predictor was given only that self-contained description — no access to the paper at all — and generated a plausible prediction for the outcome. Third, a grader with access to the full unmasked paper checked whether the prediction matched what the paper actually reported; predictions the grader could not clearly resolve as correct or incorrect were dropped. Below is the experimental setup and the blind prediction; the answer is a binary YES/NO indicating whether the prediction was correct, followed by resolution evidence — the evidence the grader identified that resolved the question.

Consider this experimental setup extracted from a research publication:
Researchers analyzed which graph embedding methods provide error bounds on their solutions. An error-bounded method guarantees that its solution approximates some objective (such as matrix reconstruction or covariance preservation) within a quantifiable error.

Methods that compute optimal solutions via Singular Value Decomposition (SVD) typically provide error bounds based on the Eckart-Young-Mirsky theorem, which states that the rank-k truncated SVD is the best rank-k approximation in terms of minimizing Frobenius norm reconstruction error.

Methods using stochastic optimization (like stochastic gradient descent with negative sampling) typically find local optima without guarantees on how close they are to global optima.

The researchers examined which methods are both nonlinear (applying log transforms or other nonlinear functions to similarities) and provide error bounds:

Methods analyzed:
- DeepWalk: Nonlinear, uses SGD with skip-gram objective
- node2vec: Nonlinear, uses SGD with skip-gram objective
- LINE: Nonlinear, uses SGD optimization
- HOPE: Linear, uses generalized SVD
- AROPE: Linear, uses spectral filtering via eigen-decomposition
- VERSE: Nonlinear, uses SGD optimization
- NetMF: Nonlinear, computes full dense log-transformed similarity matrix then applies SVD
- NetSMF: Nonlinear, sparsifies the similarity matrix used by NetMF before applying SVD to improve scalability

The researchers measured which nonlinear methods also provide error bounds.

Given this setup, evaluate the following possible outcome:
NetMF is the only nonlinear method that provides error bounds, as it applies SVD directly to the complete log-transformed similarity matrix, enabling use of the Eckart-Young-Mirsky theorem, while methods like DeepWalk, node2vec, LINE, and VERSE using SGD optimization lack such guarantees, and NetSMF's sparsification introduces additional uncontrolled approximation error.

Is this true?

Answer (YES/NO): YES